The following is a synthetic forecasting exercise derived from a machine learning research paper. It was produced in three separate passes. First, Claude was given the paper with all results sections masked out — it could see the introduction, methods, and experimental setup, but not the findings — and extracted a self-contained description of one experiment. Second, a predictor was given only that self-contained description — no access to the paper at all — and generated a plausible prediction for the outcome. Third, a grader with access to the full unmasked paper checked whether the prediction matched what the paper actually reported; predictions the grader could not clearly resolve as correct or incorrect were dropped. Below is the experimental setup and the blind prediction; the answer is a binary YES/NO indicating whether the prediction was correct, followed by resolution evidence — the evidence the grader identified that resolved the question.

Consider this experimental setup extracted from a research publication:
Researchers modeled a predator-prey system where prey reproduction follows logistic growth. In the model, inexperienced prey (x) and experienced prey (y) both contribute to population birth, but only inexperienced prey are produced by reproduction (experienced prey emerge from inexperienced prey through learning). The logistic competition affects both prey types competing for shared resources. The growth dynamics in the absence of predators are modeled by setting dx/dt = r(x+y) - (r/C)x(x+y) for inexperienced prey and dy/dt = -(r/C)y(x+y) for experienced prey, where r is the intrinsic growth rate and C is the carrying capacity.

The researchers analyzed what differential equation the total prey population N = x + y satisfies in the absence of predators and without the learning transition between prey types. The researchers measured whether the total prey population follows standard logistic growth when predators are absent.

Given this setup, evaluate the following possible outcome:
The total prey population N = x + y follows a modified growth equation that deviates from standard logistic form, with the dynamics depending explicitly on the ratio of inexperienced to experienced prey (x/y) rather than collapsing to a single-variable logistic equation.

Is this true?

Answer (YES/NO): NO